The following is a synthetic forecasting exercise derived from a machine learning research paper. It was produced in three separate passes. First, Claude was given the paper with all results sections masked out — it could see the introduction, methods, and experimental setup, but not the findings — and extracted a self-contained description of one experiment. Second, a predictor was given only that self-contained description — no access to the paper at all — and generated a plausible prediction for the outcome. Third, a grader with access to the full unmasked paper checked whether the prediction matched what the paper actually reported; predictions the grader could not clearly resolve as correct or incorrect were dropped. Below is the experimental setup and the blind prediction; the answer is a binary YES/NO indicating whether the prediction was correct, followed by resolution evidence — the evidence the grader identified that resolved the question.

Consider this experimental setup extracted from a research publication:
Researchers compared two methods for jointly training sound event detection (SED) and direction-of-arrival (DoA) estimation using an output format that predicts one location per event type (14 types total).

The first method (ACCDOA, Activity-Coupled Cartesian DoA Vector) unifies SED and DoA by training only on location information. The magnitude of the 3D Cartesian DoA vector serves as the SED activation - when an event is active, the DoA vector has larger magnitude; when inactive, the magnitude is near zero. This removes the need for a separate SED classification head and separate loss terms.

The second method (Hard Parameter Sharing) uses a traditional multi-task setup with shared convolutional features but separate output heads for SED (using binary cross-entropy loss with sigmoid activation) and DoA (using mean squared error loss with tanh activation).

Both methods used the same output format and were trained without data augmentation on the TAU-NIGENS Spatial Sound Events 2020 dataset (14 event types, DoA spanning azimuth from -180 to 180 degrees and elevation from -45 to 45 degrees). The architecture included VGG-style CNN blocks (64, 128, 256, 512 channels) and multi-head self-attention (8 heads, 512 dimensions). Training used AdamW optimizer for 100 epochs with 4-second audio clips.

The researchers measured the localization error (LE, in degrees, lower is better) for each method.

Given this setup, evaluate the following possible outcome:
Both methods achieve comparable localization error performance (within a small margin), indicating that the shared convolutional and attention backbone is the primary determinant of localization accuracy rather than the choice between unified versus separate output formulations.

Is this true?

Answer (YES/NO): NO